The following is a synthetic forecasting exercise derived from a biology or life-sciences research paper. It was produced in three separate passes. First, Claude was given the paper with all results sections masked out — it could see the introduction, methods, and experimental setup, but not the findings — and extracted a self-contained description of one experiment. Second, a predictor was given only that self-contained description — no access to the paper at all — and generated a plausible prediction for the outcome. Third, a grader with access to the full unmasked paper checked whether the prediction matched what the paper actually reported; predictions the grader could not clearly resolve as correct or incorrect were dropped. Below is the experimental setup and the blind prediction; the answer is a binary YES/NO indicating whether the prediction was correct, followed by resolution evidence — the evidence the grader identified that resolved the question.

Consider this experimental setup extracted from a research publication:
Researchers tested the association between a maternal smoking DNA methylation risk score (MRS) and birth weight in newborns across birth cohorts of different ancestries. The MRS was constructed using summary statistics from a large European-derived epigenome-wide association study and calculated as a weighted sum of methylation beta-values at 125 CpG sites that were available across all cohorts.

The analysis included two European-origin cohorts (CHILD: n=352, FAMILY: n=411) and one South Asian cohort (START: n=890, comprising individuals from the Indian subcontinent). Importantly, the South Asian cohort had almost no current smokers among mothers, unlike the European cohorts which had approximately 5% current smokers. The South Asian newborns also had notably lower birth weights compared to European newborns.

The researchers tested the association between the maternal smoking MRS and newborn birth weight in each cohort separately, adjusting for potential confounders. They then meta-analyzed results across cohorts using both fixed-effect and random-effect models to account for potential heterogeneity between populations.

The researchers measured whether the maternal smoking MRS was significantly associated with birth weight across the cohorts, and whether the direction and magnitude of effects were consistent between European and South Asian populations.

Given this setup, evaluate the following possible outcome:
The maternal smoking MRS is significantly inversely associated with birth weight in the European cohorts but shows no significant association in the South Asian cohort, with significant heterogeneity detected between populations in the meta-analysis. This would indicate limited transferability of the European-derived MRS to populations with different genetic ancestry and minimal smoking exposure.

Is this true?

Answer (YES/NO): NO